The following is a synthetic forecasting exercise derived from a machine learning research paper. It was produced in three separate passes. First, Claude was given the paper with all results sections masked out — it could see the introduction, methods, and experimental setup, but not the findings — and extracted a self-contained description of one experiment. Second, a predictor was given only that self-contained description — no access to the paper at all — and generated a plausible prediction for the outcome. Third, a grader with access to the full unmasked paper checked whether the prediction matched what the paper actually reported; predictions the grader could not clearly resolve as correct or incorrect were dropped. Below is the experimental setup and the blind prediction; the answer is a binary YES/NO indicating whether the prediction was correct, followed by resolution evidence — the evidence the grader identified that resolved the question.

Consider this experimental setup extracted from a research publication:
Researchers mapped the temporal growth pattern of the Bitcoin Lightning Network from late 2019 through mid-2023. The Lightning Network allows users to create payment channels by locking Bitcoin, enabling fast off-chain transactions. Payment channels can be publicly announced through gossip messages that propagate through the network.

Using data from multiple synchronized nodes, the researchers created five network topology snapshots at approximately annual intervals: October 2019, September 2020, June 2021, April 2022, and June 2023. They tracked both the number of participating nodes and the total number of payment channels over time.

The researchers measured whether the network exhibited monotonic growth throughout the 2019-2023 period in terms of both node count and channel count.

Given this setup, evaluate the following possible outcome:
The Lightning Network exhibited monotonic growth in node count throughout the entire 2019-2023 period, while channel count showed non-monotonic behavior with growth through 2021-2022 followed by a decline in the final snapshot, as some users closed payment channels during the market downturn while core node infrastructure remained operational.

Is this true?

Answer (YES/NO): NO